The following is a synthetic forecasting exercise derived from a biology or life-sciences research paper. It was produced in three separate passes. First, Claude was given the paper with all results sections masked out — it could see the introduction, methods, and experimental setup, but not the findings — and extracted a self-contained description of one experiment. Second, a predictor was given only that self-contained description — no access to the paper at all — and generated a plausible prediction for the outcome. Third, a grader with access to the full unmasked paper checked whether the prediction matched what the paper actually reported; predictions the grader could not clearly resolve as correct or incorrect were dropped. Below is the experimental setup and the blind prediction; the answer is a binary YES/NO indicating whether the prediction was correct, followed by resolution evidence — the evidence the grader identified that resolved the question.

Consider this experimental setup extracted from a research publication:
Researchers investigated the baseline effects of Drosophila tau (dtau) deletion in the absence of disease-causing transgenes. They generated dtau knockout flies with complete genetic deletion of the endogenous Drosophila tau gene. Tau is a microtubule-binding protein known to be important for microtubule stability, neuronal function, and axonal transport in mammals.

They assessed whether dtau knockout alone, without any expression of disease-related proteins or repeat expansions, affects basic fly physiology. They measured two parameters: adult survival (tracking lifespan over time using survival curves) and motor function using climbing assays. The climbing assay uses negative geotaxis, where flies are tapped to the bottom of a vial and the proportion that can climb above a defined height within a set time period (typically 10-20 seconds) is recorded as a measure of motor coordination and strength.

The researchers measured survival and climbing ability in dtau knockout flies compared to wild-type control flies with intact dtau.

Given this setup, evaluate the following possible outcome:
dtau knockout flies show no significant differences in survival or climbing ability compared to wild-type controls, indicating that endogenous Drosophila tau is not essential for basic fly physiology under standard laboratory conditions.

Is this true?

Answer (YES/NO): YES